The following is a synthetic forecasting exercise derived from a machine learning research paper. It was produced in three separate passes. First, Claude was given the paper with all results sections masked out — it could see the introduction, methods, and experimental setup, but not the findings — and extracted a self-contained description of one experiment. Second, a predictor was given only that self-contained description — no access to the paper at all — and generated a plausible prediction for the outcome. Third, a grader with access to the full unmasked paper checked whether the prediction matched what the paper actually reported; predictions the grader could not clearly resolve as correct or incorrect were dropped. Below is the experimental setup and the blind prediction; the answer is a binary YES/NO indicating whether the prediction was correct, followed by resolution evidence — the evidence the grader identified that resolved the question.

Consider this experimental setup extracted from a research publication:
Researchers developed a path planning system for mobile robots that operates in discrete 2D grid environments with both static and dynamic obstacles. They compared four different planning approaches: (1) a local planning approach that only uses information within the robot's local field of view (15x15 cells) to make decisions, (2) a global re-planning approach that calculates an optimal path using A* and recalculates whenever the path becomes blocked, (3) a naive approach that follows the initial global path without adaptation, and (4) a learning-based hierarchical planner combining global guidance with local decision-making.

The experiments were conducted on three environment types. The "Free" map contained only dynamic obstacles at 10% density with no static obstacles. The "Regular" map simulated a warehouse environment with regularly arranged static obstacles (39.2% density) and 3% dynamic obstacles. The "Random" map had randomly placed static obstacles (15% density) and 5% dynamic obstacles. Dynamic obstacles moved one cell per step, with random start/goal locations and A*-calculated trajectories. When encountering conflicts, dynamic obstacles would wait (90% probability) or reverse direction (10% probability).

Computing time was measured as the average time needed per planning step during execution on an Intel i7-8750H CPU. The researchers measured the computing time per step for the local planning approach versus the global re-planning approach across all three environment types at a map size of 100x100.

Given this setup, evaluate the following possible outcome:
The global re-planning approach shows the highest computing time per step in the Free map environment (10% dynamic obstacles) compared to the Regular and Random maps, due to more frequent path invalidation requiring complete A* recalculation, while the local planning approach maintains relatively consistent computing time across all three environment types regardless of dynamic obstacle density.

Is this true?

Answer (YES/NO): NO